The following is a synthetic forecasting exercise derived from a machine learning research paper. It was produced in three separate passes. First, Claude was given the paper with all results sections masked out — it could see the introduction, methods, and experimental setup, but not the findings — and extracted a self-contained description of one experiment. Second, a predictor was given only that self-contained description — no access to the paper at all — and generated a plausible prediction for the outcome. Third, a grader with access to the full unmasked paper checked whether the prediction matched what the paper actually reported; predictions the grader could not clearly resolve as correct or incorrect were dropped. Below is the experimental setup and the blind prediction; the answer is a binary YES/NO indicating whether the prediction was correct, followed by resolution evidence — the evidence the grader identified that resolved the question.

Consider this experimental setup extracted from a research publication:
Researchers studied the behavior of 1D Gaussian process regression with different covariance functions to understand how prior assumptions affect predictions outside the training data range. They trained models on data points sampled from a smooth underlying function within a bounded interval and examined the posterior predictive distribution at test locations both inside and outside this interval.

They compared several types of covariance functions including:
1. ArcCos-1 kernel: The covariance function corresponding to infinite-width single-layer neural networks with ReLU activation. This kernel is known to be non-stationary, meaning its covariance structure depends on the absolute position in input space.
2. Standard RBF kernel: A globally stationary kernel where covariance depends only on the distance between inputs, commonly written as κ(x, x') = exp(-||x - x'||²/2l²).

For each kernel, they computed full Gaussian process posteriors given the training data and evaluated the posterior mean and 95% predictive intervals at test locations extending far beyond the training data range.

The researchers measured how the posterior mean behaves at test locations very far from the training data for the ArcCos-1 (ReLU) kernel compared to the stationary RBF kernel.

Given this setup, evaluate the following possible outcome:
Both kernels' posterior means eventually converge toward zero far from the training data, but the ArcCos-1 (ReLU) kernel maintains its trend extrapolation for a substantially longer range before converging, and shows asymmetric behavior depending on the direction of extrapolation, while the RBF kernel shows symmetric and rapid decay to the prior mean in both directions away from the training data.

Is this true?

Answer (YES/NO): NO